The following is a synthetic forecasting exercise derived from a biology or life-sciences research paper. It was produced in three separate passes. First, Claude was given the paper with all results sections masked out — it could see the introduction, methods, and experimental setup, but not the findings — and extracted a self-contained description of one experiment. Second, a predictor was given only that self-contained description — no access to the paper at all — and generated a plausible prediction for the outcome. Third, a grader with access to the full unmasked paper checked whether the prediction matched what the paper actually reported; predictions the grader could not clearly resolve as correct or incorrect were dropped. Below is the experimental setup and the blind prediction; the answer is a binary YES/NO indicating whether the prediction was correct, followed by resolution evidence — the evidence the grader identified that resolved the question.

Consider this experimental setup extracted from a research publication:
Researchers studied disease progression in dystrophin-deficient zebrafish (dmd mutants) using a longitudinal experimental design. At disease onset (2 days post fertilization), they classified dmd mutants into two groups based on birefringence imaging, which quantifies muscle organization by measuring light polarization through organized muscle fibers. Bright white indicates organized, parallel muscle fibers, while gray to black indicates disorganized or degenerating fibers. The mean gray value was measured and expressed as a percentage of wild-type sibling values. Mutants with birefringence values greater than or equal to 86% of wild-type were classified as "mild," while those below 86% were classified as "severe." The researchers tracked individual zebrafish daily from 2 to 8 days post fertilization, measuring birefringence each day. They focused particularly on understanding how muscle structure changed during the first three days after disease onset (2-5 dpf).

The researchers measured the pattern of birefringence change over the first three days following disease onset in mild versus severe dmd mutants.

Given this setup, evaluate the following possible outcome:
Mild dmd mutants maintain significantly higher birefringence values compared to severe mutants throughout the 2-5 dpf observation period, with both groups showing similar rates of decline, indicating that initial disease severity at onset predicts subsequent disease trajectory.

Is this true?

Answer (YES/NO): NO